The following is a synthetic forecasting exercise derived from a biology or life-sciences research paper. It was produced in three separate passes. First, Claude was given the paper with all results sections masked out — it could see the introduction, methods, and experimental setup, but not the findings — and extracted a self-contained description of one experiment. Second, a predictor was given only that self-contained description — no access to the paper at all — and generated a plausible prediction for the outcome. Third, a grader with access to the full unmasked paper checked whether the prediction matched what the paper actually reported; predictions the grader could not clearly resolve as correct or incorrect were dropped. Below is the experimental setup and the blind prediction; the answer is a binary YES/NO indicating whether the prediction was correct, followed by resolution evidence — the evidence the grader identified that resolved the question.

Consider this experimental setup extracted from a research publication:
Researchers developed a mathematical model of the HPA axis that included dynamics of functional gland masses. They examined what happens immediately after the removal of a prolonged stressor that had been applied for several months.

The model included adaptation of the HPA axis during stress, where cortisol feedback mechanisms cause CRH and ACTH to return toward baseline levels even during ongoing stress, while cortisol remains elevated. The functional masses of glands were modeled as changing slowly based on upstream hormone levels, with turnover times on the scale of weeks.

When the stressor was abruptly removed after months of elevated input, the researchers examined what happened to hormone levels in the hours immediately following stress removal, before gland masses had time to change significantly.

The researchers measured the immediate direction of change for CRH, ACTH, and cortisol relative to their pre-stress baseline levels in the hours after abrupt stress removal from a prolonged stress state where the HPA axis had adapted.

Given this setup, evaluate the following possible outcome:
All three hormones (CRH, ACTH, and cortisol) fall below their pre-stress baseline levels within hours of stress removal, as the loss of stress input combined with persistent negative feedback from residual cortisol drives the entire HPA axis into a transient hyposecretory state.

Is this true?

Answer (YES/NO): NO